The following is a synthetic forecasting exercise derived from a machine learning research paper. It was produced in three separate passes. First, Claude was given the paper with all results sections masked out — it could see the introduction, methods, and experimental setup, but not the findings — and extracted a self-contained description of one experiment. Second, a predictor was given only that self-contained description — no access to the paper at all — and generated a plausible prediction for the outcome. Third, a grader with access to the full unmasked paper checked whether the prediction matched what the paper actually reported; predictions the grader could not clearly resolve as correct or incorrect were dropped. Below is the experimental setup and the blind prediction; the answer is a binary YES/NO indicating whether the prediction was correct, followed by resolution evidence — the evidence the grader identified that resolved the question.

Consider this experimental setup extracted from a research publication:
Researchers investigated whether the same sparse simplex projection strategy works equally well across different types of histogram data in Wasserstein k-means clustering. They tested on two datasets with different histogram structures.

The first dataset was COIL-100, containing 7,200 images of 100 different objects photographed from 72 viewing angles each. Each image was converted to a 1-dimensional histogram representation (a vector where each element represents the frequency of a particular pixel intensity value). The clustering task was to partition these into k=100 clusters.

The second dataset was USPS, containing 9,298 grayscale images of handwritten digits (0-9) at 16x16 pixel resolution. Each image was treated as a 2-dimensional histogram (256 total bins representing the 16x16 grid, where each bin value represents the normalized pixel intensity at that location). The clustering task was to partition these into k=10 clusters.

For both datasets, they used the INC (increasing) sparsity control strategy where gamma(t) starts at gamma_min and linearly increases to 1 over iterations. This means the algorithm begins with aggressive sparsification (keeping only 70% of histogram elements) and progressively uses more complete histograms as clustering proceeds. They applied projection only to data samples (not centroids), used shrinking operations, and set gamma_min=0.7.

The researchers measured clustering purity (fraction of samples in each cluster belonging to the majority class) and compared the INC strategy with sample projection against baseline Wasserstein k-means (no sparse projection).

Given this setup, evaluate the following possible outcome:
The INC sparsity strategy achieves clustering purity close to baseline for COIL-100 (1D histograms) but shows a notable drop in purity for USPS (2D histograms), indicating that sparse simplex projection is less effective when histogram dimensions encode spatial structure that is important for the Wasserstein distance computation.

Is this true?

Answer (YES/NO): NO